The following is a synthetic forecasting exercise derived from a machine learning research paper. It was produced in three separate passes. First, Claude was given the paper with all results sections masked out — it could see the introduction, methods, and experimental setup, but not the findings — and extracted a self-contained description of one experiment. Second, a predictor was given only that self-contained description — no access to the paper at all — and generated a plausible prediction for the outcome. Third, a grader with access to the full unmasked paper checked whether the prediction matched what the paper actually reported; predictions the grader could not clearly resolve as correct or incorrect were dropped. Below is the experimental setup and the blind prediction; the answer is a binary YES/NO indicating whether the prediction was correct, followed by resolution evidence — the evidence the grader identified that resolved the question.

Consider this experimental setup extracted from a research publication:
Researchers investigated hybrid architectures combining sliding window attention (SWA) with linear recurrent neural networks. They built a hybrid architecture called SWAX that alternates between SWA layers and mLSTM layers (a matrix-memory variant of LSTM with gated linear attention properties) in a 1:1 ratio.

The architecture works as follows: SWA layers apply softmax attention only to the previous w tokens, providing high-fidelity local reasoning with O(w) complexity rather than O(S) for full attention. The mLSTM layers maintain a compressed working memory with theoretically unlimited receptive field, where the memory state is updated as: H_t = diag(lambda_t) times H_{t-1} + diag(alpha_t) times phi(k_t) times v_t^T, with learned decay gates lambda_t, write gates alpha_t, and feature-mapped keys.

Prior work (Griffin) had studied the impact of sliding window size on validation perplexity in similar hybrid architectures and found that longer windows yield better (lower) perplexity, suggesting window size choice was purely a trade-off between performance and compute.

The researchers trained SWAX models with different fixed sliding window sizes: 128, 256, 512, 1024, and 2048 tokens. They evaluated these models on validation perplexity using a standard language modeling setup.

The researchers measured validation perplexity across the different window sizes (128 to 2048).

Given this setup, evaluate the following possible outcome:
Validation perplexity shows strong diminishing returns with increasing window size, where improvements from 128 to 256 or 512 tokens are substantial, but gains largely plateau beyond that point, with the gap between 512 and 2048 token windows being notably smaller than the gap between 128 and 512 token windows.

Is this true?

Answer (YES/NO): NO